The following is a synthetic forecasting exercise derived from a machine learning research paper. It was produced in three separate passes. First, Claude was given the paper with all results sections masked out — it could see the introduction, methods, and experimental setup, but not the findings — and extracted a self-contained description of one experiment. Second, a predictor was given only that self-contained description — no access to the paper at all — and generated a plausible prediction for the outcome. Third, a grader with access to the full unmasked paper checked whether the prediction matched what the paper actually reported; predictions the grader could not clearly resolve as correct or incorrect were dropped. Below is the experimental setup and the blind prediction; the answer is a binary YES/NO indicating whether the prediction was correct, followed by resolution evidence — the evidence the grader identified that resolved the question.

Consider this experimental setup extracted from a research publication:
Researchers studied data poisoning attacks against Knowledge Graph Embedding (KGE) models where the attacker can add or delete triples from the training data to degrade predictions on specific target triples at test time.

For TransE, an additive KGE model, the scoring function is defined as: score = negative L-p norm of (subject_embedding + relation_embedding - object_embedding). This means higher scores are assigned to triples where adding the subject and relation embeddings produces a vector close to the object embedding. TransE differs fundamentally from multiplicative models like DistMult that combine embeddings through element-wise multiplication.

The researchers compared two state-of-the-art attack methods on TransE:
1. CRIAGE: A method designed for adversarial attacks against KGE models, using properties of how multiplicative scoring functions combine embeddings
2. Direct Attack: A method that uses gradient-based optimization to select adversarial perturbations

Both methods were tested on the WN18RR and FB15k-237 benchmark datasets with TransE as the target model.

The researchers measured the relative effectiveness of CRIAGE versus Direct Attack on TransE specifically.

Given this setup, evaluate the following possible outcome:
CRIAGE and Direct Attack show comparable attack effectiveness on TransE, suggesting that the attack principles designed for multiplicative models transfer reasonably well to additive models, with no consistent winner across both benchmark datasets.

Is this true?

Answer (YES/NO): NO